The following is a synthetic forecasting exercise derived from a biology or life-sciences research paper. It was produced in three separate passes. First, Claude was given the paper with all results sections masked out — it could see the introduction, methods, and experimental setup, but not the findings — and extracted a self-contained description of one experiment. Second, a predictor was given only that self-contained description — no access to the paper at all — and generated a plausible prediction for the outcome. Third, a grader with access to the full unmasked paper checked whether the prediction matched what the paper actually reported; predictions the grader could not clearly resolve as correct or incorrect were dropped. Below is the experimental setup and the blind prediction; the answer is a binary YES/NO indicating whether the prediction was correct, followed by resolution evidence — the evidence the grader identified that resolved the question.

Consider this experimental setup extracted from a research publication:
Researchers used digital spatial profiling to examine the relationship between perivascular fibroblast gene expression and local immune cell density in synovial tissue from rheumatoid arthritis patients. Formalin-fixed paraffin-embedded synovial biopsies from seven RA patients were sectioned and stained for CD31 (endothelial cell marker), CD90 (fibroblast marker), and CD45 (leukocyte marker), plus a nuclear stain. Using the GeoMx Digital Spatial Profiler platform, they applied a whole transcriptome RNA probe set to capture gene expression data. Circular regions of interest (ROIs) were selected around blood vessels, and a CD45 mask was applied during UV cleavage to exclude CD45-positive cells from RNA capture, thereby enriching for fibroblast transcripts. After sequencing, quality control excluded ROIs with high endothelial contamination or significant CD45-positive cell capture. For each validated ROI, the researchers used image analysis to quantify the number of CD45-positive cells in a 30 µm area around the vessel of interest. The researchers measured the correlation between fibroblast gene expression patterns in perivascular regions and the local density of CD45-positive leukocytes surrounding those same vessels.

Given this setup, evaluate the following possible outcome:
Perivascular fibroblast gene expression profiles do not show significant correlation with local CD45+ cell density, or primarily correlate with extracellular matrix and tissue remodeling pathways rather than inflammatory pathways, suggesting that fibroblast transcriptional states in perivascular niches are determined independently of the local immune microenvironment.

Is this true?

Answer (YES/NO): NO